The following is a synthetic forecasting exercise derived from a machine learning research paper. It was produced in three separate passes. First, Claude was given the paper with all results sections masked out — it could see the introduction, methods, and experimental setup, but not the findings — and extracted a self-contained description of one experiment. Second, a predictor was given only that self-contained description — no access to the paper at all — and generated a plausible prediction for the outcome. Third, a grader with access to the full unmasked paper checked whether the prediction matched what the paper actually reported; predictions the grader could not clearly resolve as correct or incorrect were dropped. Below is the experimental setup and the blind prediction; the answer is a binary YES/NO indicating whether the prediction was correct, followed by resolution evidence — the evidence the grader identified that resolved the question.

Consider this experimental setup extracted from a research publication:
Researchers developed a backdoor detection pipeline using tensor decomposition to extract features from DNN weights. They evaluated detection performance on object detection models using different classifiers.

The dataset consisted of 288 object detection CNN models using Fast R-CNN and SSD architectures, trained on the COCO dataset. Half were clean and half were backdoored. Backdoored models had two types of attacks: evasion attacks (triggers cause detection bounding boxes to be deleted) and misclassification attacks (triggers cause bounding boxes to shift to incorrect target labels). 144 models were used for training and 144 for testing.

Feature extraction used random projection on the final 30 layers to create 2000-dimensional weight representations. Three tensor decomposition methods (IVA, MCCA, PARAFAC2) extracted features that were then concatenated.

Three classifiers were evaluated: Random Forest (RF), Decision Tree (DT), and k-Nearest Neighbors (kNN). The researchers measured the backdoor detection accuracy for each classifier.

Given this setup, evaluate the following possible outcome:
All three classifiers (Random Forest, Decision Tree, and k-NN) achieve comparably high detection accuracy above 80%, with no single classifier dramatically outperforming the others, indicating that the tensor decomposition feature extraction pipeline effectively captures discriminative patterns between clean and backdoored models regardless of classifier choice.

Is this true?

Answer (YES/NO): YES